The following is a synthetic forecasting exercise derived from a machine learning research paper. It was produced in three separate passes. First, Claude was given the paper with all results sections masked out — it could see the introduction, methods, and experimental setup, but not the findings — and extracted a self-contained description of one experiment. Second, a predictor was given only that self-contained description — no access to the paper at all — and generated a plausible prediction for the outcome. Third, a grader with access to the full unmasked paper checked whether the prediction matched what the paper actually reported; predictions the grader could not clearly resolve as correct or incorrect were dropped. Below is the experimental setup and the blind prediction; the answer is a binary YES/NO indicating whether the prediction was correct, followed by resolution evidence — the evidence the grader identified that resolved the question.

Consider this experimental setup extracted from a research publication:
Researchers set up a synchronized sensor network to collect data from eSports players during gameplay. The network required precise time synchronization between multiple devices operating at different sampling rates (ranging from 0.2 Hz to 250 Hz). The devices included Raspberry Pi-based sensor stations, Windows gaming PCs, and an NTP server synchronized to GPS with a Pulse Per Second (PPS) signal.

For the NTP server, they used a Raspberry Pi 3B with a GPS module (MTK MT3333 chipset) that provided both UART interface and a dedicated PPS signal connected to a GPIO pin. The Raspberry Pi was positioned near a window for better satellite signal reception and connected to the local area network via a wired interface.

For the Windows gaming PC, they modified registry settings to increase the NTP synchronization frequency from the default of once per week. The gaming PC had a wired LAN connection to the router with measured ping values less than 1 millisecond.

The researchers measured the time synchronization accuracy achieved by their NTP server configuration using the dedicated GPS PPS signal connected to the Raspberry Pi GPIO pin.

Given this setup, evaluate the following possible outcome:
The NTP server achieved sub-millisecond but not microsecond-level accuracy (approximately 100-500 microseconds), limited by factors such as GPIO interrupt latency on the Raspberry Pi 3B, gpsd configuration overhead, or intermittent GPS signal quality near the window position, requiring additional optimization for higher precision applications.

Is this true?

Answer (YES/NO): NO